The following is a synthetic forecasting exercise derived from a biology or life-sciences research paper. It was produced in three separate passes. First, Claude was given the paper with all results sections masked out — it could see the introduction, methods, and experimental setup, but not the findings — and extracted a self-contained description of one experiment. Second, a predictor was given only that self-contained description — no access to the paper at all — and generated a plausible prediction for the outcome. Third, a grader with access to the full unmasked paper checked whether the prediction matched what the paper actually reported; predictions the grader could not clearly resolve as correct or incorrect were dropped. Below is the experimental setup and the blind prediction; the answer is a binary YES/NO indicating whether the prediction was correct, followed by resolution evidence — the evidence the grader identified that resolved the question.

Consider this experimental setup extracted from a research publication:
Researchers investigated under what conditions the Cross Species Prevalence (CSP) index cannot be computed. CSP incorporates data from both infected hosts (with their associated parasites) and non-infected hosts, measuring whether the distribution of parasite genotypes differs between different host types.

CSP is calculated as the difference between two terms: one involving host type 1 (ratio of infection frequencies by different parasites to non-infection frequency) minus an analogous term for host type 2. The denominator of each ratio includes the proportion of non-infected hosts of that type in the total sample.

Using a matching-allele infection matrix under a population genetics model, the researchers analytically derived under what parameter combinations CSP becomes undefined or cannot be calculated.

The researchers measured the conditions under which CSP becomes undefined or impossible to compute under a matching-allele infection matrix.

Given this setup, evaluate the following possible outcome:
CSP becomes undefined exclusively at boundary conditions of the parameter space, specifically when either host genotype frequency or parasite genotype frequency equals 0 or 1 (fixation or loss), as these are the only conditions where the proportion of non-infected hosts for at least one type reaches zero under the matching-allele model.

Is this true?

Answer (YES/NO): NO